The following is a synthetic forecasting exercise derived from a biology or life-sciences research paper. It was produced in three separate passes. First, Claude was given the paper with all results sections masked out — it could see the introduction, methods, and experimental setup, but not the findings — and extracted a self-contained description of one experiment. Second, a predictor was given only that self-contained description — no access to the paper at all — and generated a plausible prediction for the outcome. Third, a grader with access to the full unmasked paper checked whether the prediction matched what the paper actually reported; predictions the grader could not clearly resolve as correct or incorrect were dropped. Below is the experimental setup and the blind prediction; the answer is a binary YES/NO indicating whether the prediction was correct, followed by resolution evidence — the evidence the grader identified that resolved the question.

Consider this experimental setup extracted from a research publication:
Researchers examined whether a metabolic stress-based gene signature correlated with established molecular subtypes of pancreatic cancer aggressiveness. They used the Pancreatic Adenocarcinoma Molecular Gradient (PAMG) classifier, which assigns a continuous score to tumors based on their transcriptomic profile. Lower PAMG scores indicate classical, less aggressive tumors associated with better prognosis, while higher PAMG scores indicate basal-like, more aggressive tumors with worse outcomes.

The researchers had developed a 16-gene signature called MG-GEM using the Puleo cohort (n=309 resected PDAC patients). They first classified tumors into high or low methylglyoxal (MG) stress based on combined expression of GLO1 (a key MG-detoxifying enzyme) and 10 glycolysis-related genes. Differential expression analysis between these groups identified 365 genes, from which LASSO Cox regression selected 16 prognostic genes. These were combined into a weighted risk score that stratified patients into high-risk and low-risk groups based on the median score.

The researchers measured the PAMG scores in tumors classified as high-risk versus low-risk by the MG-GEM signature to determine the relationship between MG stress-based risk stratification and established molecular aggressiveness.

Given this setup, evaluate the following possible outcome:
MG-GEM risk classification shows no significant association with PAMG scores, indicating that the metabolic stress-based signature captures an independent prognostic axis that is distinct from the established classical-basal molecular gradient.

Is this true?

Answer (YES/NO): NO